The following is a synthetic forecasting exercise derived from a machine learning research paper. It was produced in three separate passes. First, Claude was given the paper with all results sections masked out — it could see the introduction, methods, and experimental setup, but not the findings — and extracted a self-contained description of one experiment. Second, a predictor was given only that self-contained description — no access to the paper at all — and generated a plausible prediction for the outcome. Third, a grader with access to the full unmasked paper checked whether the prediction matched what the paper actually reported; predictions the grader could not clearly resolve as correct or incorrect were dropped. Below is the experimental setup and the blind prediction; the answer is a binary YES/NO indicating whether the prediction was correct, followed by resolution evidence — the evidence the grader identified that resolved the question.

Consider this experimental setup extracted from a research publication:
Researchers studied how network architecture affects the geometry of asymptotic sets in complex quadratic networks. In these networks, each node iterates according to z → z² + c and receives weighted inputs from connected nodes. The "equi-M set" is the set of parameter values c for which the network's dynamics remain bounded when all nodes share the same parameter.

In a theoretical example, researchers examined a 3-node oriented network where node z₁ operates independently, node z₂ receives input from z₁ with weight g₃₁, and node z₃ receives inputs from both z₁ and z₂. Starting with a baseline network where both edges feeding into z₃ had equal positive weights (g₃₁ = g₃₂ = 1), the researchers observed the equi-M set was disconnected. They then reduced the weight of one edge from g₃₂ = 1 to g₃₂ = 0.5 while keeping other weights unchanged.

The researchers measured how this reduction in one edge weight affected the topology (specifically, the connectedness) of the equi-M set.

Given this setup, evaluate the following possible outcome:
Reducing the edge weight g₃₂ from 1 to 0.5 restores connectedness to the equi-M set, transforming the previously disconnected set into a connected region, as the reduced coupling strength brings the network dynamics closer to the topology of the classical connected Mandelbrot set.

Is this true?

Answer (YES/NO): YES